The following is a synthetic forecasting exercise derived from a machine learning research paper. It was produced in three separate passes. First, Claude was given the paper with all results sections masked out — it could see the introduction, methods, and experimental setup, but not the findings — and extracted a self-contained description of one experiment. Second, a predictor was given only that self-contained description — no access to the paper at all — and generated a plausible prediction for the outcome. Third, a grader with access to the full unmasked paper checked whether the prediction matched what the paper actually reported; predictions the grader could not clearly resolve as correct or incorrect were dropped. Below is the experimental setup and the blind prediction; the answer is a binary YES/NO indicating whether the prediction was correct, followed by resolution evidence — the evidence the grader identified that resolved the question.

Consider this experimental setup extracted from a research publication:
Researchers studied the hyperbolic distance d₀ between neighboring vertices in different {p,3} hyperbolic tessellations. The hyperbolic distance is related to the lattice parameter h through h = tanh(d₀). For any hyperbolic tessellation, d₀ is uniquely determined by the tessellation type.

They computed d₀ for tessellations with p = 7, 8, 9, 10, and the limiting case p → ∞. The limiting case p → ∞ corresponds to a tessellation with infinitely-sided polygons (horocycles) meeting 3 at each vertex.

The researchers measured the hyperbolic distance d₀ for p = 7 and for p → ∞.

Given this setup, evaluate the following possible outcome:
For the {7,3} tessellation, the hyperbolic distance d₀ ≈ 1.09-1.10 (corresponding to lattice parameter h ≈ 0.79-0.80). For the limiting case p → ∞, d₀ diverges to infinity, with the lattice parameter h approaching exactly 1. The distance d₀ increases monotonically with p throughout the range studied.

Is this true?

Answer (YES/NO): NO